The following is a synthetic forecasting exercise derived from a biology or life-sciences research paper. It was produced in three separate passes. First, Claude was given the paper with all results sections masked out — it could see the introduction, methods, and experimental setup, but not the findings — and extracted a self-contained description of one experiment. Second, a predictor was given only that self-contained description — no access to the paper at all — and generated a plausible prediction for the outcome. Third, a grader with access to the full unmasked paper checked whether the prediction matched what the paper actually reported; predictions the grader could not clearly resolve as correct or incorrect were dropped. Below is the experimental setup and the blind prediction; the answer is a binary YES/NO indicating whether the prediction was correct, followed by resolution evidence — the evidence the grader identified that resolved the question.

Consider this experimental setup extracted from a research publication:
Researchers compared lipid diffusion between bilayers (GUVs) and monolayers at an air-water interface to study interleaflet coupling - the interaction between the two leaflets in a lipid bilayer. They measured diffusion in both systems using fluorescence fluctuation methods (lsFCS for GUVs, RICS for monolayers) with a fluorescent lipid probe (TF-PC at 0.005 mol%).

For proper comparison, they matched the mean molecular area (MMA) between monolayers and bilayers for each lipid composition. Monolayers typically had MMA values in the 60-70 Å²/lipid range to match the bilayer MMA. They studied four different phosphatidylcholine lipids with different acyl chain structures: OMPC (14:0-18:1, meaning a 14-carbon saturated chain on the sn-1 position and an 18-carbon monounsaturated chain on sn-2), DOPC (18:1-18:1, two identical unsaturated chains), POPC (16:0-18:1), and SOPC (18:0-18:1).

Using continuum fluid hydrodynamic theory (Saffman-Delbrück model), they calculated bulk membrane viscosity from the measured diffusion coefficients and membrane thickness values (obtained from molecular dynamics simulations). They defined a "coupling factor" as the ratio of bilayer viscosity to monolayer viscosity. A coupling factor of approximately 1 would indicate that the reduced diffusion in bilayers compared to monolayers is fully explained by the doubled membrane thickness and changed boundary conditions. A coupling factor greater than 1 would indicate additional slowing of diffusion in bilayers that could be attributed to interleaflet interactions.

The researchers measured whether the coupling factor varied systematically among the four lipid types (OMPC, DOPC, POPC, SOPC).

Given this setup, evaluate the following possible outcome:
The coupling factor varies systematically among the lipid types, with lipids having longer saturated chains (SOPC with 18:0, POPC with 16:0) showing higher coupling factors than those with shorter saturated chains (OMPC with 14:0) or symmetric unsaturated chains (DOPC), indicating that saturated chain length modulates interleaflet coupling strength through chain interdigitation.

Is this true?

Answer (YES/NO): NO